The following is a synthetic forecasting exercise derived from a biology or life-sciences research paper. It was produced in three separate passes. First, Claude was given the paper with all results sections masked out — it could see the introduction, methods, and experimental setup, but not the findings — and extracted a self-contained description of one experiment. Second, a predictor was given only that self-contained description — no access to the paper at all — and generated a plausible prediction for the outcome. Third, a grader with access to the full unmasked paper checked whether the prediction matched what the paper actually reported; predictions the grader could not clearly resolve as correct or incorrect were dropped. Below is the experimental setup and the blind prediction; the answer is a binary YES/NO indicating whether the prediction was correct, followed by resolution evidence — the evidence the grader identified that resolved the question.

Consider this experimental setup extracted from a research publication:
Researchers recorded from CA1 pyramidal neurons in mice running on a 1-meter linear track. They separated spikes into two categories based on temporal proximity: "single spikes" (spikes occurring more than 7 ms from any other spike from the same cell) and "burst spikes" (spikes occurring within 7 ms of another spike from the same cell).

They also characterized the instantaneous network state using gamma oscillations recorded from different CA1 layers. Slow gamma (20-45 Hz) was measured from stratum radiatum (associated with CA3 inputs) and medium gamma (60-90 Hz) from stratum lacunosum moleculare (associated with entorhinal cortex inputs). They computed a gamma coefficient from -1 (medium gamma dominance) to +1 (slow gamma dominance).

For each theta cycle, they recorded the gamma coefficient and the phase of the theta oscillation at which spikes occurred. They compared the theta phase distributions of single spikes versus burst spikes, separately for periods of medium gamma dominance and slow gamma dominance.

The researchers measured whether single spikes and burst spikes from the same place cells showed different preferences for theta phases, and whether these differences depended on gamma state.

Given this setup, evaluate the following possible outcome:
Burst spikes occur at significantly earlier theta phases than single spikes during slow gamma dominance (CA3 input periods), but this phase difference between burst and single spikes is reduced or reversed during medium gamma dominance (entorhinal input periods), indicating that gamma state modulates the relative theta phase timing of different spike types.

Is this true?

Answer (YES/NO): NO